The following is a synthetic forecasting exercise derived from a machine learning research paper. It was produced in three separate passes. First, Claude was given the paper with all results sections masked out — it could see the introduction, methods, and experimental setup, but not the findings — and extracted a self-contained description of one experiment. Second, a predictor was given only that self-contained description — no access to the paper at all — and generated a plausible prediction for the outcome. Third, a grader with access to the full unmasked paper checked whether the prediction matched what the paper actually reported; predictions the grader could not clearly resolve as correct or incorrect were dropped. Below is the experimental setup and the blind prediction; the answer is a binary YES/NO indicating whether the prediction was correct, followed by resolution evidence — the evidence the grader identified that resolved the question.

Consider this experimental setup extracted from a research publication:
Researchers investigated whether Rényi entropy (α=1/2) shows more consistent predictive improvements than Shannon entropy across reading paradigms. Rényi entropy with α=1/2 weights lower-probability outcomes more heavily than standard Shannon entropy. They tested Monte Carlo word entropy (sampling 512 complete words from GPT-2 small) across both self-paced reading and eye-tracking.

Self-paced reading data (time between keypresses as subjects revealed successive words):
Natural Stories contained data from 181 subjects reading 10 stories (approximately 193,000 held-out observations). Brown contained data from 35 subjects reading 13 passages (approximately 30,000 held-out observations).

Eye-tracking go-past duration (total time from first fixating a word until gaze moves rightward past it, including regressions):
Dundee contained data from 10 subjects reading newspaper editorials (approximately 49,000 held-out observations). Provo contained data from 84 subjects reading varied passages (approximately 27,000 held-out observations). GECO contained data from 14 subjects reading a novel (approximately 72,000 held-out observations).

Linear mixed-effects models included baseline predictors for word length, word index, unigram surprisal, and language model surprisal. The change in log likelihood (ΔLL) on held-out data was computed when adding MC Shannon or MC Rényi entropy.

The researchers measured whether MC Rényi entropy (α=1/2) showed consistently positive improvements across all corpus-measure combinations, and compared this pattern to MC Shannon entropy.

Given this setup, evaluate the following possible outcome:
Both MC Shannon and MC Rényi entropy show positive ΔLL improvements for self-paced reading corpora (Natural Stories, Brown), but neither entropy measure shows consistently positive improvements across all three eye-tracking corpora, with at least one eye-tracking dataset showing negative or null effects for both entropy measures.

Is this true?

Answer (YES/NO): NO